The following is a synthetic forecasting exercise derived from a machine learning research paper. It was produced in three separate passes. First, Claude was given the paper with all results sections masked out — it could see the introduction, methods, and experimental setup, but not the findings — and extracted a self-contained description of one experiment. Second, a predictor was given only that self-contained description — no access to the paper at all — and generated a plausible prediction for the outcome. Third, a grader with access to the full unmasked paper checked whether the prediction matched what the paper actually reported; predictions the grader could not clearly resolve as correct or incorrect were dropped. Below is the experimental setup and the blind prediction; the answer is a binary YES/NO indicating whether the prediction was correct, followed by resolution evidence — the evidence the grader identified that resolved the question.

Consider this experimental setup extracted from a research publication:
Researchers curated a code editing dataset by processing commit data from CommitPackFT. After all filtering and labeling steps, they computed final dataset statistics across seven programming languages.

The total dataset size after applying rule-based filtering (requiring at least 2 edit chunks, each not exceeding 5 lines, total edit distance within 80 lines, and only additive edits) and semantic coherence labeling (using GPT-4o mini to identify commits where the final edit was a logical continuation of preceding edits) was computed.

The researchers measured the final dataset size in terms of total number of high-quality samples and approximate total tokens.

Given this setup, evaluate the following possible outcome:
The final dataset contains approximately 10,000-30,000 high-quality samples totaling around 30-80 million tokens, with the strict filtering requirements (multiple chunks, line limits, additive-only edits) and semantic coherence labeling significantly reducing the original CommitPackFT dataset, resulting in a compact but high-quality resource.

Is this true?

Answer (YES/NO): NO